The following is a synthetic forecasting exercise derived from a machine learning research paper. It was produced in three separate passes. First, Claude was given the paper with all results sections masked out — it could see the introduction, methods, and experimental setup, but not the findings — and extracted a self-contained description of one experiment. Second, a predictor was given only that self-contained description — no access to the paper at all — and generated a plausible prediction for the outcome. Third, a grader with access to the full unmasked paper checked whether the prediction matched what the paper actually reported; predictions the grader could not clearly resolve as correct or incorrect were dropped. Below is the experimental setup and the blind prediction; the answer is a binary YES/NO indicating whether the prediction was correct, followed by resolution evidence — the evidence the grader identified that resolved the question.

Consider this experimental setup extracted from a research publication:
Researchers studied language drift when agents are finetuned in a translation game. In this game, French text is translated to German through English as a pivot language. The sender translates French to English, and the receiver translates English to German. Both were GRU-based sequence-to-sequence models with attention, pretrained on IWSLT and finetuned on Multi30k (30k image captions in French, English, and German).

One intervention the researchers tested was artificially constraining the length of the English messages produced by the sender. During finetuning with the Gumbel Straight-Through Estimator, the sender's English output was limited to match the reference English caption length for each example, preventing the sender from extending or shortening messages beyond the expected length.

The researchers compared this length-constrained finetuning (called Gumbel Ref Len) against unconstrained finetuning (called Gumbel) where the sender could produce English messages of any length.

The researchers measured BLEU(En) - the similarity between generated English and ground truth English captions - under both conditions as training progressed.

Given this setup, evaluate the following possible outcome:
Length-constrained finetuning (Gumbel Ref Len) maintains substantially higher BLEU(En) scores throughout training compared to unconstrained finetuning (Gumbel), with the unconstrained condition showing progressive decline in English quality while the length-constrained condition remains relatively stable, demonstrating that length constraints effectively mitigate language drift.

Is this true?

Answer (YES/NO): NO